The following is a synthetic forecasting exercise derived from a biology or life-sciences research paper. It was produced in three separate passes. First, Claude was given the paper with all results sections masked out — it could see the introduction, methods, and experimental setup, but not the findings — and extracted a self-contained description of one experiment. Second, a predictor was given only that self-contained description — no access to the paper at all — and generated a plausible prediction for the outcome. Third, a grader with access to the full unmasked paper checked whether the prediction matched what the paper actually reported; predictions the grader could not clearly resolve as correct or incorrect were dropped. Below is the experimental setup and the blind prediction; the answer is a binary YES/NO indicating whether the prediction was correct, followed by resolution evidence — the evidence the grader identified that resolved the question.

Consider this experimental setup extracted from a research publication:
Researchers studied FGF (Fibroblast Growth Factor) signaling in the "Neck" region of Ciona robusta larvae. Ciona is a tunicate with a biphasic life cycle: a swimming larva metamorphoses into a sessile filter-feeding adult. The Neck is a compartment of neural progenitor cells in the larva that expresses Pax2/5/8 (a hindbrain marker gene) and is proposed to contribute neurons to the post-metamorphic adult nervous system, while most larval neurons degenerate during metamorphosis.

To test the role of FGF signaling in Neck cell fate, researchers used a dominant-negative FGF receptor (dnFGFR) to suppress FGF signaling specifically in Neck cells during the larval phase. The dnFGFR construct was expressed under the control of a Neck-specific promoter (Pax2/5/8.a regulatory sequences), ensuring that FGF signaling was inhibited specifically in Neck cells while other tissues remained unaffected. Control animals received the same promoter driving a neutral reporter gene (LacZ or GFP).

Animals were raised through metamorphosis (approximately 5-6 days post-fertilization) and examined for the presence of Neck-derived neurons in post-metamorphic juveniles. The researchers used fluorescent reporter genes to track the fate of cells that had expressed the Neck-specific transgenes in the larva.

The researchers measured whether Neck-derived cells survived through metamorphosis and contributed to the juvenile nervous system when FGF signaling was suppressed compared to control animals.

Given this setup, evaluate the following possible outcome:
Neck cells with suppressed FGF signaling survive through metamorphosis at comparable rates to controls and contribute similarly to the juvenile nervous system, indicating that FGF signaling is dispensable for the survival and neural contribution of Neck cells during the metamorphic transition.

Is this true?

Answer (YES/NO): NO